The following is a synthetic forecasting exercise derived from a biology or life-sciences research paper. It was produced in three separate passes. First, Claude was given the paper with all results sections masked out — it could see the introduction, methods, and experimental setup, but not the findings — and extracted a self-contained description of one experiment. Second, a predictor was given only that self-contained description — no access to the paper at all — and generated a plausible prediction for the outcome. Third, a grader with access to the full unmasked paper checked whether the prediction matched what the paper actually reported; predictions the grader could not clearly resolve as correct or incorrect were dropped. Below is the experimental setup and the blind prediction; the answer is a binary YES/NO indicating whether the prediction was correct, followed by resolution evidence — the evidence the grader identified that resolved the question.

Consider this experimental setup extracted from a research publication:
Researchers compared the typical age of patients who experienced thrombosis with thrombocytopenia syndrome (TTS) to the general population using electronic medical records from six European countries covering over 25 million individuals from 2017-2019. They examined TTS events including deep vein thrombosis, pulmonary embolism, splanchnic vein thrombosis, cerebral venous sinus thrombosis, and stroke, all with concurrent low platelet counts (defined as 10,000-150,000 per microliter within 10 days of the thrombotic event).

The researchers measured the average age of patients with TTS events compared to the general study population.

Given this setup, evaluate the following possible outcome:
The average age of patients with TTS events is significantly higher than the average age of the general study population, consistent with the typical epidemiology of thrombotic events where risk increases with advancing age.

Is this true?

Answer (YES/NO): YES